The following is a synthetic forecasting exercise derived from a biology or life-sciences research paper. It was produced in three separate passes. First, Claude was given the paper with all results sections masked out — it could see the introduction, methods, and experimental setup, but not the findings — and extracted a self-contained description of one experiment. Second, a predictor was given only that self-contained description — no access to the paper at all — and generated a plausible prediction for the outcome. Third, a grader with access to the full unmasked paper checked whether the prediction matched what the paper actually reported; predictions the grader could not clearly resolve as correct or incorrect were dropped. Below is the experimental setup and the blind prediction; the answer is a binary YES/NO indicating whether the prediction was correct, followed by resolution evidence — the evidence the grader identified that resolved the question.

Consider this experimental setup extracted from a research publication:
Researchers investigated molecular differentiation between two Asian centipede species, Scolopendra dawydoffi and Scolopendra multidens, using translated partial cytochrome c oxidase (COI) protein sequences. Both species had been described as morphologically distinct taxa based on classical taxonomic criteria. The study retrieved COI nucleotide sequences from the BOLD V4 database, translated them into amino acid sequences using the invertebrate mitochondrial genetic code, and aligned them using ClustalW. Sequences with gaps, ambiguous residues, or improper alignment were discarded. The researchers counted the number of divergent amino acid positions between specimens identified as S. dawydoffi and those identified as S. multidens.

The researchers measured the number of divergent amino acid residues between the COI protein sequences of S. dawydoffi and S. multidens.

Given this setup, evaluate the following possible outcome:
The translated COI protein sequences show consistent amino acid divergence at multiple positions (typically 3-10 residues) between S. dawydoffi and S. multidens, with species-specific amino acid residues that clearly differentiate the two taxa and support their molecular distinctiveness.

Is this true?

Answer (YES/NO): NO